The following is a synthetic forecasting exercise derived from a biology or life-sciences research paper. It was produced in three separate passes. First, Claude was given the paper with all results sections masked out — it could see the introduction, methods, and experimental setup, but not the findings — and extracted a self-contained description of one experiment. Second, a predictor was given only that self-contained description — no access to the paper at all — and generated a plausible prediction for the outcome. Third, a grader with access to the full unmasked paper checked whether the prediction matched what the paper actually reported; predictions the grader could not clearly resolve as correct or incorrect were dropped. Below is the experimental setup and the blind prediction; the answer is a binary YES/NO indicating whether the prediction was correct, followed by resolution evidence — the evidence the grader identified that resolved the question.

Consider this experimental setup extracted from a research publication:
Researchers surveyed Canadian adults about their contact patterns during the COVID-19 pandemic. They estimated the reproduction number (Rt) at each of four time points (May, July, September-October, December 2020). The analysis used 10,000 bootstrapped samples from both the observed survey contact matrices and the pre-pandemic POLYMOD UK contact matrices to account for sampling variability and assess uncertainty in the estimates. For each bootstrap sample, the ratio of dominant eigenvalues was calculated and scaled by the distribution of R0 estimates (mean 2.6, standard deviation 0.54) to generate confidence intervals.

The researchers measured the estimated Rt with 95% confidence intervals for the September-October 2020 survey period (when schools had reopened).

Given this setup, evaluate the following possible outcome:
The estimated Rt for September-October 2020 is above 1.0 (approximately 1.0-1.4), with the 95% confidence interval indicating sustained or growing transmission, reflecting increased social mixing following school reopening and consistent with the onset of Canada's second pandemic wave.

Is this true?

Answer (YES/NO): NO